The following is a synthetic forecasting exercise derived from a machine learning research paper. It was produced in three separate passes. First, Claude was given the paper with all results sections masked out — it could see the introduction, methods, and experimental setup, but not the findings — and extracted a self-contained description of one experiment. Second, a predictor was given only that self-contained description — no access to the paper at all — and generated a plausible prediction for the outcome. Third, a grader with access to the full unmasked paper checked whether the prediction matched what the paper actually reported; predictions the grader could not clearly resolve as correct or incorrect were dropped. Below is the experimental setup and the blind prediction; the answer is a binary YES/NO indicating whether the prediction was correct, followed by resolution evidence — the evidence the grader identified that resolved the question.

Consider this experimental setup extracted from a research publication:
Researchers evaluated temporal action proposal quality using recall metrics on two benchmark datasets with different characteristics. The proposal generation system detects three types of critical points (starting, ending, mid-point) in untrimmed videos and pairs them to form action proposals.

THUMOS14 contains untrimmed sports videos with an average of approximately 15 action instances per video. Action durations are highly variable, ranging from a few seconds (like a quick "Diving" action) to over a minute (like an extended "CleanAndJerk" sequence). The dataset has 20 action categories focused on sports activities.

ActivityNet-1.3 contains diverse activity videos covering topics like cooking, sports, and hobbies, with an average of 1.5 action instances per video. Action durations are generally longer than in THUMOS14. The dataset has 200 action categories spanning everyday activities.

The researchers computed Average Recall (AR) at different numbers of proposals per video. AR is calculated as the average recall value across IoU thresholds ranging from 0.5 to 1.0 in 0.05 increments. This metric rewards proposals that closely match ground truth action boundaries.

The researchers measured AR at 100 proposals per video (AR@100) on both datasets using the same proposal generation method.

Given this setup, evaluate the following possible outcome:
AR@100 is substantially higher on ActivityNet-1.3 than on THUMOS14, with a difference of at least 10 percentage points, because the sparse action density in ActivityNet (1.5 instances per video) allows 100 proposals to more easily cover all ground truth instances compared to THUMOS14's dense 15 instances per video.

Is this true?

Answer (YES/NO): YES